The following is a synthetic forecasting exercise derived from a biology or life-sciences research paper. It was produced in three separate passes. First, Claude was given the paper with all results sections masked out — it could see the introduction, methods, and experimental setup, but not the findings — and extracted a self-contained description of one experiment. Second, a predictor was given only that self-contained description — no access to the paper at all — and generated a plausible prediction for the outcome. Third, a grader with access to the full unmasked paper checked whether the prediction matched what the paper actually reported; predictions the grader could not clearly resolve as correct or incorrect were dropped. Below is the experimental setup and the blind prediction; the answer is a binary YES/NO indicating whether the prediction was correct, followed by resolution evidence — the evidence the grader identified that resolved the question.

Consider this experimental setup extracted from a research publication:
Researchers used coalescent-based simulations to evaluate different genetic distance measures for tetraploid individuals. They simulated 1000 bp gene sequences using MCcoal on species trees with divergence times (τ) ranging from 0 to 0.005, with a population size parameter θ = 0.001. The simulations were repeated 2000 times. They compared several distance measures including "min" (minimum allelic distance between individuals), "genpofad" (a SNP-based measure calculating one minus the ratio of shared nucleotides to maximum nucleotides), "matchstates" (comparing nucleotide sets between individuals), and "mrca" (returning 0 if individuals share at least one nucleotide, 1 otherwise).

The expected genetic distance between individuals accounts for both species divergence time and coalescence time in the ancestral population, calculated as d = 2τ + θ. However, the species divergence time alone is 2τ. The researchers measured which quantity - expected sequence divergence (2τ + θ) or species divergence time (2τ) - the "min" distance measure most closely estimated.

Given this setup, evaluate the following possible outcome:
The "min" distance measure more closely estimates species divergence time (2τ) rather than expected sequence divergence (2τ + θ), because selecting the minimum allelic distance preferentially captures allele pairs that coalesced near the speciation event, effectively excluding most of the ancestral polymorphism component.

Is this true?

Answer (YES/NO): YES